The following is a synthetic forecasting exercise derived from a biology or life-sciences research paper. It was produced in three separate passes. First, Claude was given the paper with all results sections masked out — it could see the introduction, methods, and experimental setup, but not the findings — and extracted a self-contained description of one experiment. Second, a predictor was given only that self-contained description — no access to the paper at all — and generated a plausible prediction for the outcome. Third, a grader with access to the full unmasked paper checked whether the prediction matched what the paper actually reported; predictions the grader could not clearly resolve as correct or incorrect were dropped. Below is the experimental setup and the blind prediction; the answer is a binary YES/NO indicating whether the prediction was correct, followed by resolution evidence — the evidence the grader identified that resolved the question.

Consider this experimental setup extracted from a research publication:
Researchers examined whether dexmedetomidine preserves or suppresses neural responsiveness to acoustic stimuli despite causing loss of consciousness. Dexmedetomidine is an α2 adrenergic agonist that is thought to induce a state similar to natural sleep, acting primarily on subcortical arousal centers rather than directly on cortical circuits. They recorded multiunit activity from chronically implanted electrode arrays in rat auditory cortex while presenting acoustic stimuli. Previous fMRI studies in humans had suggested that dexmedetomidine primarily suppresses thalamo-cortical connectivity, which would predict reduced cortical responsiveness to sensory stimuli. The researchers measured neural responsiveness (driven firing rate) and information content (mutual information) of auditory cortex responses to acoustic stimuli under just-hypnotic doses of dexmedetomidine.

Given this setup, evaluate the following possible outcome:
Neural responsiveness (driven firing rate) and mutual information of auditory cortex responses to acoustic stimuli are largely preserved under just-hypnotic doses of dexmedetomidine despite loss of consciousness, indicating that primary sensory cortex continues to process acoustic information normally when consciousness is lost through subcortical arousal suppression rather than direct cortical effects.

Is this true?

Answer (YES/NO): NO